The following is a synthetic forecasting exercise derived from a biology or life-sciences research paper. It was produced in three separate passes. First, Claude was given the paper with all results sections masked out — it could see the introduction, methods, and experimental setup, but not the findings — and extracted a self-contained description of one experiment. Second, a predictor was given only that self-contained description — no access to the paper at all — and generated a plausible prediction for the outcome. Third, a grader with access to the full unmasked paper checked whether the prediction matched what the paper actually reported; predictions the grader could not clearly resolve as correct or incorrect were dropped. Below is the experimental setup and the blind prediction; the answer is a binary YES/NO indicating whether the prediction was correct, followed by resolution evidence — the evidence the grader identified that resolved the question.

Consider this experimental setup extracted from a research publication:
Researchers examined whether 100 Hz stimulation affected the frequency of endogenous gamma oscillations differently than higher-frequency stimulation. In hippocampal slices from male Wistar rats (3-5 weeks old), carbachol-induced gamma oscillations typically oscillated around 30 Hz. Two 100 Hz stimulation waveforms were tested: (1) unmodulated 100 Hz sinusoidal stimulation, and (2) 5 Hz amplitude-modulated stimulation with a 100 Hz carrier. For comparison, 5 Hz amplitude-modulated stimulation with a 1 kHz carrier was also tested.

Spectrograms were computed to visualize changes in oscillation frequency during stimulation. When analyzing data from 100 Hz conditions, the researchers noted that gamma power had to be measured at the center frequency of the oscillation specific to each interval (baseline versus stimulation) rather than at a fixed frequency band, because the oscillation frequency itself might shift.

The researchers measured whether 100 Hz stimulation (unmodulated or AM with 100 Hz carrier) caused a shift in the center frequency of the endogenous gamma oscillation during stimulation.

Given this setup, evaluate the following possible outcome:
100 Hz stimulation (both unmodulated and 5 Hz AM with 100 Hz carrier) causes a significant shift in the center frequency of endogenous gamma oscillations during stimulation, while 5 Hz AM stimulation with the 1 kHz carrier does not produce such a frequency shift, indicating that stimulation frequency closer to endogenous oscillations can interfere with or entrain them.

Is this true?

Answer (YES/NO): YES